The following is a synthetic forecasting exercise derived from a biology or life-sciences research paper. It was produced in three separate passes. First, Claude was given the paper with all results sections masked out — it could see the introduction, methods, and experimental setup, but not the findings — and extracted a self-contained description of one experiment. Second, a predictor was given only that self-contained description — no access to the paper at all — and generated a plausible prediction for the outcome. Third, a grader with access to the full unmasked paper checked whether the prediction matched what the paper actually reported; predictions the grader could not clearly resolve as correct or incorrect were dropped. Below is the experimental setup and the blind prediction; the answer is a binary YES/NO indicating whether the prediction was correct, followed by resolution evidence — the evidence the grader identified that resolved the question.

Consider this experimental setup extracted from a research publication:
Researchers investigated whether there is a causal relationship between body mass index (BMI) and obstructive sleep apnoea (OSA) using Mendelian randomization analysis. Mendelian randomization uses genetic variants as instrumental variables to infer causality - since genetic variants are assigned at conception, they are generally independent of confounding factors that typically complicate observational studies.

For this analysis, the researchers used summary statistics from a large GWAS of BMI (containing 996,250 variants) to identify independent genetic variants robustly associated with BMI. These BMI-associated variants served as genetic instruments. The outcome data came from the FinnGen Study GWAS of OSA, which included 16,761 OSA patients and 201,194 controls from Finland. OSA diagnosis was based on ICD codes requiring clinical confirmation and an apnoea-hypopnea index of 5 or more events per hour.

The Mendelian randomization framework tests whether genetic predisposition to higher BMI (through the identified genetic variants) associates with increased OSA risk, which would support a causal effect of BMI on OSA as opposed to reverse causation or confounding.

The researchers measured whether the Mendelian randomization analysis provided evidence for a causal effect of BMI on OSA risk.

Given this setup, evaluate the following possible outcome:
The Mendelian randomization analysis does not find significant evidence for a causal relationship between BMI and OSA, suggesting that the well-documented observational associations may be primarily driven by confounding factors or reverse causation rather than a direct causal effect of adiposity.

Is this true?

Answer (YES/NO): NO